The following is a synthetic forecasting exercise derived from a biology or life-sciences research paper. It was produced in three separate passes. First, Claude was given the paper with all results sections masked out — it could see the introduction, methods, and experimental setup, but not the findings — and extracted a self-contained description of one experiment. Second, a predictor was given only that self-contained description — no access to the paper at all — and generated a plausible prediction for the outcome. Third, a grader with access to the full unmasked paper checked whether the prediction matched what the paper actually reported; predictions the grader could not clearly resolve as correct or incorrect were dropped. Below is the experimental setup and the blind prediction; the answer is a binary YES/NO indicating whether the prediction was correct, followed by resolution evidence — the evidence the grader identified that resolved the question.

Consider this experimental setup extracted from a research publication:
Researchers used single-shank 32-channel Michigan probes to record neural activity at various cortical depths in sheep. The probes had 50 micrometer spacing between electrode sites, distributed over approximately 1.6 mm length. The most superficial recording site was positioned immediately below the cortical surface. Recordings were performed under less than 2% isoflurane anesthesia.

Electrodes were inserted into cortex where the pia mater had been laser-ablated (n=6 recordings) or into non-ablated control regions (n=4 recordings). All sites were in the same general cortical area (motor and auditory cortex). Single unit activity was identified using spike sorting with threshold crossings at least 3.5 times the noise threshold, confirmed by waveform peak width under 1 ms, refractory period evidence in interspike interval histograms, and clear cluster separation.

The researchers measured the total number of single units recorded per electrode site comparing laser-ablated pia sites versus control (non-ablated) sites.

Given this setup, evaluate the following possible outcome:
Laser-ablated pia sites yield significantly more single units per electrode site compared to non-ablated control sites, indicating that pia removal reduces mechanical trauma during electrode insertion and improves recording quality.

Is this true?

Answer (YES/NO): NO